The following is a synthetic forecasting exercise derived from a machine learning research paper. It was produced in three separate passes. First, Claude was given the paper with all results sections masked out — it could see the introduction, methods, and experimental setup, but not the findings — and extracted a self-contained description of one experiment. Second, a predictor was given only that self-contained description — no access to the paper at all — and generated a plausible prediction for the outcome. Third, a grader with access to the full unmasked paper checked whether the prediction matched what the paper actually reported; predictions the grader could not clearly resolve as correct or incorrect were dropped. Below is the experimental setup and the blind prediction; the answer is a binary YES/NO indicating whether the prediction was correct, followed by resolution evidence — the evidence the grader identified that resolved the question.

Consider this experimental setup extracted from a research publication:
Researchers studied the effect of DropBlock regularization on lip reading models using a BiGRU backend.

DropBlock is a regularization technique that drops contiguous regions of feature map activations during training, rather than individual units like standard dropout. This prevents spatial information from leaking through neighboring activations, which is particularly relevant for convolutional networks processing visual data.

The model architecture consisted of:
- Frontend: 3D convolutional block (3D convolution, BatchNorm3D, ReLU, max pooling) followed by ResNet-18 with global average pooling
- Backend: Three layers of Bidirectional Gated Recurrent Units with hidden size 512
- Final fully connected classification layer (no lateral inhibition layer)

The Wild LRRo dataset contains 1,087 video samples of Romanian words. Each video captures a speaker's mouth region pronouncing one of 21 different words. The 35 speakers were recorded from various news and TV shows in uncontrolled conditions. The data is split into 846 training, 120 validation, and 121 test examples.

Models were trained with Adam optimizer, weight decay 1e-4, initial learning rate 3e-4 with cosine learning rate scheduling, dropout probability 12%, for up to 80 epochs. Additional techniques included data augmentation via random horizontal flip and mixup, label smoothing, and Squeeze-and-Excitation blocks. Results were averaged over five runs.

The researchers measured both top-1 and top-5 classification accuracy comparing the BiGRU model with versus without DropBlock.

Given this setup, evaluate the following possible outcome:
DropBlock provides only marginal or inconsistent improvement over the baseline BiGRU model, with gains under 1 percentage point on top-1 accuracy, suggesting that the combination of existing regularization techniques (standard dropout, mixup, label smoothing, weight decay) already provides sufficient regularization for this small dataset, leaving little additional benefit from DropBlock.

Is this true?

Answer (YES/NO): NO